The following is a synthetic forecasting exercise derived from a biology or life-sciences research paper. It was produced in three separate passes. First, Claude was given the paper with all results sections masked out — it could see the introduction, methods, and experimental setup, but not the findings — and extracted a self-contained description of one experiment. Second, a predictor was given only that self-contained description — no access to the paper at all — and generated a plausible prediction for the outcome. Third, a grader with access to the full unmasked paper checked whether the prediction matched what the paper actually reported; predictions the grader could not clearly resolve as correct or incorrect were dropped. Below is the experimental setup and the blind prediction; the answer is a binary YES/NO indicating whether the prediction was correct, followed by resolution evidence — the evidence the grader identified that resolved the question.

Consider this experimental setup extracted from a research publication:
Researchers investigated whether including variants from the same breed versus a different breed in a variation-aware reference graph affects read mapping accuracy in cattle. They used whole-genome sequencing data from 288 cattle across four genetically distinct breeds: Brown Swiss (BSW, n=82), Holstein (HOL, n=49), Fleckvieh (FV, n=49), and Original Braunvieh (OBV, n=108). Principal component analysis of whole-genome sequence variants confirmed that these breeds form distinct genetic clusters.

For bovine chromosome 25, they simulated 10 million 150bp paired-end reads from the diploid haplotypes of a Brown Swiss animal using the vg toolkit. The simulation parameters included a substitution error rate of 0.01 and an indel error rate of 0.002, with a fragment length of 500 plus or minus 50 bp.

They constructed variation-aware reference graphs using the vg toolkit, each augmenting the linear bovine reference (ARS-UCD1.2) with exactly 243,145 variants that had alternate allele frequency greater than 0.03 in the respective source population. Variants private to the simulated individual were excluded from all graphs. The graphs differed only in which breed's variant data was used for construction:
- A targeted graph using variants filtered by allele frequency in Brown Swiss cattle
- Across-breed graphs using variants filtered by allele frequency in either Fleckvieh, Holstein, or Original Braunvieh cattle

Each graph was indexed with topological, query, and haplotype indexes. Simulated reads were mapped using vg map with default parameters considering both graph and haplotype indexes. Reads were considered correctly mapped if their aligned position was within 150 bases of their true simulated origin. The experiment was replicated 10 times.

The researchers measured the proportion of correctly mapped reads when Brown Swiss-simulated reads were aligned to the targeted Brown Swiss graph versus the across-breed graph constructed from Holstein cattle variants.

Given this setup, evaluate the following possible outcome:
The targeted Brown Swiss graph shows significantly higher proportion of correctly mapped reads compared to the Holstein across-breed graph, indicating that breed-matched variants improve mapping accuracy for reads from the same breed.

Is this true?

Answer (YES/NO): YES